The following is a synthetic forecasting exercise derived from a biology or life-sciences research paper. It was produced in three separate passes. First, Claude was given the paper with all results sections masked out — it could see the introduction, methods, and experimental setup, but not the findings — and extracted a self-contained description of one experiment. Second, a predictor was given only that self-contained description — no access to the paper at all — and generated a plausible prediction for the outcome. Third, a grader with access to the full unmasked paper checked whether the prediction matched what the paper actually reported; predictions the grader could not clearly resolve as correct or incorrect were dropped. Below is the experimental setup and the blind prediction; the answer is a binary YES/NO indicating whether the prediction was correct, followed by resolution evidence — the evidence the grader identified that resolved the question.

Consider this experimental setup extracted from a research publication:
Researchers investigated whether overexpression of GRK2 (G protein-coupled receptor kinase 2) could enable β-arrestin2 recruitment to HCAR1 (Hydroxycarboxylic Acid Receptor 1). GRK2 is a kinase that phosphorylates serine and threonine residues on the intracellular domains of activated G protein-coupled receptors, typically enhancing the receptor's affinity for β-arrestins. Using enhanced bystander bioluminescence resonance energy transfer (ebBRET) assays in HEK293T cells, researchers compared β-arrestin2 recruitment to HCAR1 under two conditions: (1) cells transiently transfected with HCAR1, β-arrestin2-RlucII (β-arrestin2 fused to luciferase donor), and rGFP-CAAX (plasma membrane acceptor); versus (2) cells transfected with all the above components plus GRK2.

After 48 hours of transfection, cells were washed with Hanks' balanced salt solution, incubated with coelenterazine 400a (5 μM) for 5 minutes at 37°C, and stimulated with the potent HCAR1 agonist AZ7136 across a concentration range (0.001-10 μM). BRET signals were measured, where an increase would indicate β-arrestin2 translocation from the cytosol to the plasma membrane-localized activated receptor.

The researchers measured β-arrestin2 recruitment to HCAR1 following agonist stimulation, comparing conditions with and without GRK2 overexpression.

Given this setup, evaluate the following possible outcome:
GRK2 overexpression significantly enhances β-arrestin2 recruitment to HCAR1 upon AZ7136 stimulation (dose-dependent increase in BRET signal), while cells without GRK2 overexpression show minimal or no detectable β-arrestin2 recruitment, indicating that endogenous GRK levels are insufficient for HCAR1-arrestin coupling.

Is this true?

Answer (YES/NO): NO